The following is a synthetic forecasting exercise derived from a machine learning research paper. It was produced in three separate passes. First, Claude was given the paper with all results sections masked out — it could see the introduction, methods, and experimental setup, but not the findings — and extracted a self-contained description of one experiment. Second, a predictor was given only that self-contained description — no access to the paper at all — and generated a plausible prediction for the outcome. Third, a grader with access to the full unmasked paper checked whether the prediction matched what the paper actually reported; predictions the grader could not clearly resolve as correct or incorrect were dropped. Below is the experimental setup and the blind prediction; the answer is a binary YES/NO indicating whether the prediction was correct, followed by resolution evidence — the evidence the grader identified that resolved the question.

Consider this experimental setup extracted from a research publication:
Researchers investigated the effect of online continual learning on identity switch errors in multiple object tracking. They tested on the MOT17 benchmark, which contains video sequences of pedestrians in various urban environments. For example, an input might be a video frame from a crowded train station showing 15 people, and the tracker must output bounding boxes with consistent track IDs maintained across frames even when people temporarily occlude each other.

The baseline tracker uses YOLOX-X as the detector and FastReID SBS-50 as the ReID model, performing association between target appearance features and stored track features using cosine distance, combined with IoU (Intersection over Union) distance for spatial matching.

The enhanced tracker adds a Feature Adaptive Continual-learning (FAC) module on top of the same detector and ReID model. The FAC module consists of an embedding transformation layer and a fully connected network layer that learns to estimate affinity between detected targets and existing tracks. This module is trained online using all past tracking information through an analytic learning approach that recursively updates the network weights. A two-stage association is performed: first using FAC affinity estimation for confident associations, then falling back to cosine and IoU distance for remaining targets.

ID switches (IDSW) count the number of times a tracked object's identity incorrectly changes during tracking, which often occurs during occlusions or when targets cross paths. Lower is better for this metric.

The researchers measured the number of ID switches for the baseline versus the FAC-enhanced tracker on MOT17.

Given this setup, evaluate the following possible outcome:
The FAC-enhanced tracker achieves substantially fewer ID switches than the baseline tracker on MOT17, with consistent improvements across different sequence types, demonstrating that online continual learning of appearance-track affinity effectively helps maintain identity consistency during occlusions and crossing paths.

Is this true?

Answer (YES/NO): NO